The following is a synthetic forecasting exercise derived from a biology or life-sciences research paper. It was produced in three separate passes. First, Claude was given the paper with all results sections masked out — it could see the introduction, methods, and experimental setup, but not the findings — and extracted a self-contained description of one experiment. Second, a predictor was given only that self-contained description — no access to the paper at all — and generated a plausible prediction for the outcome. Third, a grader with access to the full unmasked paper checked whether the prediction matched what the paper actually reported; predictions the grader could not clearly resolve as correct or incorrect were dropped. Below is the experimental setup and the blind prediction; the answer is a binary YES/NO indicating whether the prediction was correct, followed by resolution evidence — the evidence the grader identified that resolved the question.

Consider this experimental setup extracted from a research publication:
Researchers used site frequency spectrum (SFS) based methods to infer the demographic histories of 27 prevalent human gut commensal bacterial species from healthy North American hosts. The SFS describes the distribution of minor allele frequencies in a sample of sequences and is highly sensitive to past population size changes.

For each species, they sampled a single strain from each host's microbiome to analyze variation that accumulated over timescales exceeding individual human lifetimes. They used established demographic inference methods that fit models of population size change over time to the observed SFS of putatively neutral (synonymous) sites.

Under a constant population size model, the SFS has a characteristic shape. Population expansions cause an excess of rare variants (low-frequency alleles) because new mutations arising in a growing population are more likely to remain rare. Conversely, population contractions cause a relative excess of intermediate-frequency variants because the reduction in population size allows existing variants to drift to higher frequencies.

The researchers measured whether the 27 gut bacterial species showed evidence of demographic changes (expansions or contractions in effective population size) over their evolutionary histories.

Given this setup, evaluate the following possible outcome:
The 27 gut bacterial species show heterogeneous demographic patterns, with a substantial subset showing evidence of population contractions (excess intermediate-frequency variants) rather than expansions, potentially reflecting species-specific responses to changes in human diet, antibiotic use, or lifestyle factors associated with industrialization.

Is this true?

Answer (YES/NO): YES